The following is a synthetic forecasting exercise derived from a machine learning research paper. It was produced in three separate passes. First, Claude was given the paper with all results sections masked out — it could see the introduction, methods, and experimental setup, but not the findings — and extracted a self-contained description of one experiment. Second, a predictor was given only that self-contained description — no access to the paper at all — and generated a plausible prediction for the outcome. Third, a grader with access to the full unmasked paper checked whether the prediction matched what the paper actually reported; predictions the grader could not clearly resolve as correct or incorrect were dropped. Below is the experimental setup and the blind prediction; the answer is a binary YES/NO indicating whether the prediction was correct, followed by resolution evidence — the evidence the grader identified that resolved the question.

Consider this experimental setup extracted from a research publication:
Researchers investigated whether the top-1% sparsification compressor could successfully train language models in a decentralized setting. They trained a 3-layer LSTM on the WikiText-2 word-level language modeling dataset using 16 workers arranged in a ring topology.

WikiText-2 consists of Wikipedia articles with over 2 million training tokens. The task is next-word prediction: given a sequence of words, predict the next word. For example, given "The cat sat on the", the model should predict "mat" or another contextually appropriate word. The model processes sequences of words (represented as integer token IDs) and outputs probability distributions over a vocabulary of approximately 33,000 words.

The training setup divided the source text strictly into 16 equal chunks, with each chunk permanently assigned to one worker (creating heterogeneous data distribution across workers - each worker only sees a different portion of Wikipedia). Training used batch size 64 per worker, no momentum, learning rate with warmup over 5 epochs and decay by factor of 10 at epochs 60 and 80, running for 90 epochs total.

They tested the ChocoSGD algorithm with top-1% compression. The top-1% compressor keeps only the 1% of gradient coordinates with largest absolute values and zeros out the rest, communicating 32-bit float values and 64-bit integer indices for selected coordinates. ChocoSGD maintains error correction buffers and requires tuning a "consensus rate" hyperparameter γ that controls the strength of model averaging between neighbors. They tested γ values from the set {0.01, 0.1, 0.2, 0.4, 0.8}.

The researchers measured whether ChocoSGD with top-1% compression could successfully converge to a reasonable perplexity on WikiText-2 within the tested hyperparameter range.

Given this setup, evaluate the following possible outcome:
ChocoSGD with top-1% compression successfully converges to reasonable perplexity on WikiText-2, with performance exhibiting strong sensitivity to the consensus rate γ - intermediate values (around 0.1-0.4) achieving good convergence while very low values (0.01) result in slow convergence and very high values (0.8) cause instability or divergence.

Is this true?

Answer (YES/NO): NO